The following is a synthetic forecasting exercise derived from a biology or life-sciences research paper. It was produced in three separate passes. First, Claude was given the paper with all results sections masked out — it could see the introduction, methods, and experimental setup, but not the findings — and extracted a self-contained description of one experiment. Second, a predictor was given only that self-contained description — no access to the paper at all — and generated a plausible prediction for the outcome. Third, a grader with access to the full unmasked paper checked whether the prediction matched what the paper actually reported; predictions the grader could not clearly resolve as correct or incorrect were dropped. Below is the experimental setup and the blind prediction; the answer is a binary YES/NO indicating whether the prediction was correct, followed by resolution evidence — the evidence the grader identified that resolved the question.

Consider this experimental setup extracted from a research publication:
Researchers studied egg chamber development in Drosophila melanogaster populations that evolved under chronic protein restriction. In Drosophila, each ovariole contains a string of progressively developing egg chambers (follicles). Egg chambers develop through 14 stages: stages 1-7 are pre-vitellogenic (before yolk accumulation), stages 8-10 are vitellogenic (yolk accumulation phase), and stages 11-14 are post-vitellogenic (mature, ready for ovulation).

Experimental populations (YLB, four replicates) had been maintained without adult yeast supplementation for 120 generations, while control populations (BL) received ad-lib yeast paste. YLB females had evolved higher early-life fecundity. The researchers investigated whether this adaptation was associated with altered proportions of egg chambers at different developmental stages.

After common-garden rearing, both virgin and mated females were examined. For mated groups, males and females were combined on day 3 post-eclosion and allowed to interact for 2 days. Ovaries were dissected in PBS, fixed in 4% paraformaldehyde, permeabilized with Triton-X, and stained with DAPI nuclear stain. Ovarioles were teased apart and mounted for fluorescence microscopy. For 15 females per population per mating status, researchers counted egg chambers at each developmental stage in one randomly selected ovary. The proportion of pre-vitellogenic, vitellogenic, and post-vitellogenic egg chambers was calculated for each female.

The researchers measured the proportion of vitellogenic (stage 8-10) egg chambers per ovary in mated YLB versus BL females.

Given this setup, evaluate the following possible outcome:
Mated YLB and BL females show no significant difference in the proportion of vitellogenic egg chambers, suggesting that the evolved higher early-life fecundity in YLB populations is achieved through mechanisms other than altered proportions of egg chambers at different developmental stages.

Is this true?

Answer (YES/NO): NO